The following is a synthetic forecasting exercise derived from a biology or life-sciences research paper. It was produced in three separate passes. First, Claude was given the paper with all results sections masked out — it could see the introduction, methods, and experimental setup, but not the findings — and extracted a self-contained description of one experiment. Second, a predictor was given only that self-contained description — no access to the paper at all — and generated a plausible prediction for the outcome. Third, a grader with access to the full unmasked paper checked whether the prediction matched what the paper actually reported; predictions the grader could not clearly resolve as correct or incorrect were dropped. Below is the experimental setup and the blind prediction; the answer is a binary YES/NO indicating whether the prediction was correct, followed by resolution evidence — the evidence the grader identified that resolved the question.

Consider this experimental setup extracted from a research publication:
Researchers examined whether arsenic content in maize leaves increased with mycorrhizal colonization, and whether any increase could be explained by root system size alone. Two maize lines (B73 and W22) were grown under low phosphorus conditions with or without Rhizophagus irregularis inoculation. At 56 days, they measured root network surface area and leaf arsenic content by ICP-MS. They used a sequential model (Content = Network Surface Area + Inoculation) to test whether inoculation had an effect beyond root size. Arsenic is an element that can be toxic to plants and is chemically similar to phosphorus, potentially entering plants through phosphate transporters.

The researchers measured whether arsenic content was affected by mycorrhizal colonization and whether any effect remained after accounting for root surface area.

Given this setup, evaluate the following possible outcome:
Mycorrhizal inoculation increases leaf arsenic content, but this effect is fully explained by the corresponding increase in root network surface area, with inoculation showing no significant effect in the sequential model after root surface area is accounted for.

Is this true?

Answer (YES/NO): YES